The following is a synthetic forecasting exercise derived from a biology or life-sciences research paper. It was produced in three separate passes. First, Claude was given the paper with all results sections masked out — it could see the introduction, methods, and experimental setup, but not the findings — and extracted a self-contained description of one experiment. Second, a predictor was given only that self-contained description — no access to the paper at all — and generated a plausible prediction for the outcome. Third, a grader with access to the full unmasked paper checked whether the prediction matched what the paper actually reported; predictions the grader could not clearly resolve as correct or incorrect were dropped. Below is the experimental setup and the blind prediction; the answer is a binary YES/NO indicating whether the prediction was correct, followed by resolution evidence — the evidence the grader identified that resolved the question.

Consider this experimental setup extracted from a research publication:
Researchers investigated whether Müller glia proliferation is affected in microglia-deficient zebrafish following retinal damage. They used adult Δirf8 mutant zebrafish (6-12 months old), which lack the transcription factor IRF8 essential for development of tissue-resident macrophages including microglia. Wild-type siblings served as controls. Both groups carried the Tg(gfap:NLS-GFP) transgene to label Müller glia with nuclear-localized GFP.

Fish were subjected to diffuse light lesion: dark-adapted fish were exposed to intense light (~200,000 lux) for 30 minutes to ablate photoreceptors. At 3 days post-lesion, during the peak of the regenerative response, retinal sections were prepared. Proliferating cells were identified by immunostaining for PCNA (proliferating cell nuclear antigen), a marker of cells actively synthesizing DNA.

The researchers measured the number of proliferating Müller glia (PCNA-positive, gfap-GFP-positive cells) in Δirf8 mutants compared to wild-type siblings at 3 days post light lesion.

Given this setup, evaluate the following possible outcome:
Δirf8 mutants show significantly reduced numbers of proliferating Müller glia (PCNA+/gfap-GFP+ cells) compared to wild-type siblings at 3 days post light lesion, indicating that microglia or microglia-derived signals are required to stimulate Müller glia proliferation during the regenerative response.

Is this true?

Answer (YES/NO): NO